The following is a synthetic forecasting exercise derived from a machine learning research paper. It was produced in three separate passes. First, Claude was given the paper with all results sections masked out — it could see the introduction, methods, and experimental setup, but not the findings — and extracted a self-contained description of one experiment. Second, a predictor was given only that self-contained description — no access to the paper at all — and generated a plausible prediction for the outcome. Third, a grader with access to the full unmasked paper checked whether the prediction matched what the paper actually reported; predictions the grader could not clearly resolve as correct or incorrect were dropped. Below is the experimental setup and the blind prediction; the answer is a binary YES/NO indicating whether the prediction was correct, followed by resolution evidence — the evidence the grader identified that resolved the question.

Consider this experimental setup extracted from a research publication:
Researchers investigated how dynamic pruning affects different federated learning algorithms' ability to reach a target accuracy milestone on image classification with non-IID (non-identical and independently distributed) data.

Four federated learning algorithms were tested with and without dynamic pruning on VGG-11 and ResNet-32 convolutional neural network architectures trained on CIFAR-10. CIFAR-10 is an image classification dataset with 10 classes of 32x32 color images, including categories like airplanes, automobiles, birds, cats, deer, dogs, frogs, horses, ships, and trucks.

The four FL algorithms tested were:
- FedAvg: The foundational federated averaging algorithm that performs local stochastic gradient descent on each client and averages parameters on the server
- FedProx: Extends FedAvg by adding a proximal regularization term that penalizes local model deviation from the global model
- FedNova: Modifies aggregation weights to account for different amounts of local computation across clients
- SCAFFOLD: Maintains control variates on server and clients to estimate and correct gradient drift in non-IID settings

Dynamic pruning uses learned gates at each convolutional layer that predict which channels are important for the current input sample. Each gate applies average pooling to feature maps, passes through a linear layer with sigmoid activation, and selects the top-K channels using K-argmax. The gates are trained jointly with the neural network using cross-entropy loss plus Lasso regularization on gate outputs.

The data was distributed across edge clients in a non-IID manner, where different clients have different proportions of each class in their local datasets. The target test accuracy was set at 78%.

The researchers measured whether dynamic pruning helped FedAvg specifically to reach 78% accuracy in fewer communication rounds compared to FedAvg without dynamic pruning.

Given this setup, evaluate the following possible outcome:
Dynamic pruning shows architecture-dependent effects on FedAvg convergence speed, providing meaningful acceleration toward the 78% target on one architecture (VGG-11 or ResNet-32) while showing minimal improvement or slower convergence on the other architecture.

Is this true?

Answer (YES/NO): NO